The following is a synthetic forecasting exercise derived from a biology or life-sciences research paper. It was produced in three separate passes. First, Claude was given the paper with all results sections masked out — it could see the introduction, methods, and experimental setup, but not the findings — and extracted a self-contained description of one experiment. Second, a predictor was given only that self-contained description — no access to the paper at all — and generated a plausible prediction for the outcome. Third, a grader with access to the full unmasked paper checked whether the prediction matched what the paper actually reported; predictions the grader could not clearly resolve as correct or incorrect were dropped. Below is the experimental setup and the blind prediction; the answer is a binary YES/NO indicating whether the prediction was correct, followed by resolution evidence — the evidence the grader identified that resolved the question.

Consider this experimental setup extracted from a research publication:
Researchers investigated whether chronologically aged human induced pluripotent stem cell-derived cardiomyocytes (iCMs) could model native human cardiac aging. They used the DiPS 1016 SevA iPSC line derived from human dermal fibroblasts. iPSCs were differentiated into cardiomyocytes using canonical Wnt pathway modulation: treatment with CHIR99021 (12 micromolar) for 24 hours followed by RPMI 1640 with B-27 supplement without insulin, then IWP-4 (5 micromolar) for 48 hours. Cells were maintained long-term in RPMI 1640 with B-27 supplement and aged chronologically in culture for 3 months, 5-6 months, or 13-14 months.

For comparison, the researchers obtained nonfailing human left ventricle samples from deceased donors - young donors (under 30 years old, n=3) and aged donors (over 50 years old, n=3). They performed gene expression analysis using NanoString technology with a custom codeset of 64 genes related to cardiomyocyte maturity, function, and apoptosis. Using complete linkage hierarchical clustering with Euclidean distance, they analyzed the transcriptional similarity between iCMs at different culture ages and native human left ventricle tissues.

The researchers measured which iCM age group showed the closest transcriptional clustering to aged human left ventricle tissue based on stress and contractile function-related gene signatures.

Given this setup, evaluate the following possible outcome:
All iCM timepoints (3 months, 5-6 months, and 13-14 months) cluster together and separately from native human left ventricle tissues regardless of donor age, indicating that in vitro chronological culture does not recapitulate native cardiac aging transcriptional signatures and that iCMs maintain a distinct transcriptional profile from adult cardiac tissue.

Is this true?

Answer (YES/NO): NO